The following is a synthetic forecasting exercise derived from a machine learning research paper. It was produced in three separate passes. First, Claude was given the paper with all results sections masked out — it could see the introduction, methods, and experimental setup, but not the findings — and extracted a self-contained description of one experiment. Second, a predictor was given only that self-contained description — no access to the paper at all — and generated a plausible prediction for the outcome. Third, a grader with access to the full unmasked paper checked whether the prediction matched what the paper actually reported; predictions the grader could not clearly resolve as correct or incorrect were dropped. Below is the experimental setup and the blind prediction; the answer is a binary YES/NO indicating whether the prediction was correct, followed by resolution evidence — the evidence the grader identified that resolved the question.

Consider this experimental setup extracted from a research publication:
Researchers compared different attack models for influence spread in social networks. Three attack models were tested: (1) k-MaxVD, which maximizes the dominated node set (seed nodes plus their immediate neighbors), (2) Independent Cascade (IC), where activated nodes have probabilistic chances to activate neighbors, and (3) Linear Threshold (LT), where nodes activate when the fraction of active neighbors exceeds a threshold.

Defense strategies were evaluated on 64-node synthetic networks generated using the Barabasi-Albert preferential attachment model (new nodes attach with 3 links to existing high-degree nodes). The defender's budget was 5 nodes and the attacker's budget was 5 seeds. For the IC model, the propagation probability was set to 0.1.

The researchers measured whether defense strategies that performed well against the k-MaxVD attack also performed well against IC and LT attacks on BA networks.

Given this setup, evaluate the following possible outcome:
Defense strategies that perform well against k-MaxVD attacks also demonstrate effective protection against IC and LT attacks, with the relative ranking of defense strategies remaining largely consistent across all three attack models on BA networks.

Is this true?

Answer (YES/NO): YES